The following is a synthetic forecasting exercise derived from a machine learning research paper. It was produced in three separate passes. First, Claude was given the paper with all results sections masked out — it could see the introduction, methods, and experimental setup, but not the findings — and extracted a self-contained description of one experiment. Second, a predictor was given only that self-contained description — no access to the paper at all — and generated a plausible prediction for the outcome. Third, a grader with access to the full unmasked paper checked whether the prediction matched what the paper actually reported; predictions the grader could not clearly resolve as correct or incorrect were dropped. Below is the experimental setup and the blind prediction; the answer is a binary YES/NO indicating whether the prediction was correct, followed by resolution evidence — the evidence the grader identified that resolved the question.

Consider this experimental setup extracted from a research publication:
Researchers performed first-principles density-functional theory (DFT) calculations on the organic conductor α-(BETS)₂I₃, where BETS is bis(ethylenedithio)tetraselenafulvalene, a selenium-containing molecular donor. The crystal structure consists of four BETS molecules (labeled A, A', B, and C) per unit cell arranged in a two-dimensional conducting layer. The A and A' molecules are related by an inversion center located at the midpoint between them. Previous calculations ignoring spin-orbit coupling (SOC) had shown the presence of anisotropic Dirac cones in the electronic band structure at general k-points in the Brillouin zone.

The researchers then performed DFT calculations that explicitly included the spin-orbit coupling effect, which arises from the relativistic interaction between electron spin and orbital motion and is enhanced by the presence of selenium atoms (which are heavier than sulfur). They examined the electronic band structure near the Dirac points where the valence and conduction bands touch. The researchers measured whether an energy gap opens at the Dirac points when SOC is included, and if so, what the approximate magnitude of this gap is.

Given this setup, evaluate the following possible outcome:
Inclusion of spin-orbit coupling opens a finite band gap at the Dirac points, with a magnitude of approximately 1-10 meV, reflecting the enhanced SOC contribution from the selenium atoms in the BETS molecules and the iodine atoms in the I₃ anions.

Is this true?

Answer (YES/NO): YES